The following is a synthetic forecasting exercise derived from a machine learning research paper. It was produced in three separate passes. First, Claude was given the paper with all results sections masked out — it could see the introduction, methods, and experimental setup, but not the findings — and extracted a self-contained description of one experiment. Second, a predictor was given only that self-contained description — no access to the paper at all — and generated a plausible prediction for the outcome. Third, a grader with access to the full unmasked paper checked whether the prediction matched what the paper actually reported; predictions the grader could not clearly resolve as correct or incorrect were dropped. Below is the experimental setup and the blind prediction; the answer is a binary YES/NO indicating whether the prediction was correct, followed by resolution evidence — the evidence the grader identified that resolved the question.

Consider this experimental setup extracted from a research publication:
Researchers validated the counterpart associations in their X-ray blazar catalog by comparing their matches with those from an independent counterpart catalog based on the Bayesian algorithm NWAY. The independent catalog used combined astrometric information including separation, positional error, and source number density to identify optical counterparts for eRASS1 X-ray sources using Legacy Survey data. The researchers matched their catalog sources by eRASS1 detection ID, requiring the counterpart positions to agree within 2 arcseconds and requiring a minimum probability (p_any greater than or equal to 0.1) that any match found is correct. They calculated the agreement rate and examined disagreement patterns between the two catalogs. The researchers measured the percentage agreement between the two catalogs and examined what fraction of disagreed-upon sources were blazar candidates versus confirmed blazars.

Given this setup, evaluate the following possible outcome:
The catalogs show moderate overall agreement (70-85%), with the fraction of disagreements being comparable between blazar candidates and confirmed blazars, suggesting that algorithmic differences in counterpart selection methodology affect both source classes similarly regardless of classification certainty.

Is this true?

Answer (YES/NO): NO